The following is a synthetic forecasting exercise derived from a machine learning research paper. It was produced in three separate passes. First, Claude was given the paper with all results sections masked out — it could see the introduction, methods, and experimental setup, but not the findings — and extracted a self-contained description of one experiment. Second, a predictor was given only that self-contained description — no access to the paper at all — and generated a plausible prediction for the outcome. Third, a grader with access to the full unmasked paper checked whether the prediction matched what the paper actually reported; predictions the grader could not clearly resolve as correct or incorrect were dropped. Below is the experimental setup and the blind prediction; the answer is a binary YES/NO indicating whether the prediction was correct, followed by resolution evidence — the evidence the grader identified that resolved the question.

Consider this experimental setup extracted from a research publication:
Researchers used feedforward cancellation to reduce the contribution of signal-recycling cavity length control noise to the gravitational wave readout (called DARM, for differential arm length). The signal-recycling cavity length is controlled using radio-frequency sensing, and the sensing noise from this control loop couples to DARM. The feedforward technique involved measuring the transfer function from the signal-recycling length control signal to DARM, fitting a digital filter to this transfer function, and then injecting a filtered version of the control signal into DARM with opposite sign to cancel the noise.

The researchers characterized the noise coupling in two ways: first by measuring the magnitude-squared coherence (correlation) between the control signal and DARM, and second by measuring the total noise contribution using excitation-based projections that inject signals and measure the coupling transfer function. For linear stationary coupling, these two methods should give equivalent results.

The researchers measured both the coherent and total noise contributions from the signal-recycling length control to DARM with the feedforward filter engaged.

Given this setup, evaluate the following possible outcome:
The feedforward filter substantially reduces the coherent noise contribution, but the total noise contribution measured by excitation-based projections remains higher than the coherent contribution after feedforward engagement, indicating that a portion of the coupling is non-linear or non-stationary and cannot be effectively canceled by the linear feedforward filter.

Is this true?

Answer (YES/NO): YES